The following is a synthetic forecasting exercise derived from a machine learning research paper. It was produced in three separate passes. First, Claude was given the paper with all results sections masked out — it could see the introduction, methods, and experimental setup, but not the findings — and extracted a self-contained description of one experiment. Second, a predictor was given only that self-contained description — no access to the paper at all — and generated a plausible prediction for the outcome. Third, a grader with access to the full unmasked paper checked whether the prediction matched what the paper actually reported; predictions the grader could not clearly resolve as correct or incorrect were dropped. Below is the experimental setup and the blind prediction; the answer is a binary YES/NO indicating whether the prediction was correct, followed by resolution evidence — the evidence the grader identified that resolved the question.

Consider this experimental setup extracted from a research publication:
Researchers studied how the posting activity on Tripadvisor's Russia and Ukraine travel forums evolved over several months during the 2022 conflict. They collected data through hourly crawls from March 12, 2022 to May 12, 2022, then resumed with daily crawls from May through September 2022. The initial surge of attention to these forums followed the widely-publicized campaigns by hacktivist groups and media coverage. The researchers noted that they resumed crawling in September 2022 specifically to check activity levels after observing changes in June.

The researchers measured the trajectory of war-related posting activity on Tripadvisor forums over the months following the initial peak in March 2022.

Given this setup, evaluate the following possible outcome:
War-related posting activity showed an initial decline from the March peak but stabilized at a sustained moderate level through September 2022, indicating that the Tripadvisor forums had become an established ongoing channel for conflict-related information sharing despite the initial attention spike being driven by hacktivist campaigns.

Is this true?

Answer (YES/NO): NO